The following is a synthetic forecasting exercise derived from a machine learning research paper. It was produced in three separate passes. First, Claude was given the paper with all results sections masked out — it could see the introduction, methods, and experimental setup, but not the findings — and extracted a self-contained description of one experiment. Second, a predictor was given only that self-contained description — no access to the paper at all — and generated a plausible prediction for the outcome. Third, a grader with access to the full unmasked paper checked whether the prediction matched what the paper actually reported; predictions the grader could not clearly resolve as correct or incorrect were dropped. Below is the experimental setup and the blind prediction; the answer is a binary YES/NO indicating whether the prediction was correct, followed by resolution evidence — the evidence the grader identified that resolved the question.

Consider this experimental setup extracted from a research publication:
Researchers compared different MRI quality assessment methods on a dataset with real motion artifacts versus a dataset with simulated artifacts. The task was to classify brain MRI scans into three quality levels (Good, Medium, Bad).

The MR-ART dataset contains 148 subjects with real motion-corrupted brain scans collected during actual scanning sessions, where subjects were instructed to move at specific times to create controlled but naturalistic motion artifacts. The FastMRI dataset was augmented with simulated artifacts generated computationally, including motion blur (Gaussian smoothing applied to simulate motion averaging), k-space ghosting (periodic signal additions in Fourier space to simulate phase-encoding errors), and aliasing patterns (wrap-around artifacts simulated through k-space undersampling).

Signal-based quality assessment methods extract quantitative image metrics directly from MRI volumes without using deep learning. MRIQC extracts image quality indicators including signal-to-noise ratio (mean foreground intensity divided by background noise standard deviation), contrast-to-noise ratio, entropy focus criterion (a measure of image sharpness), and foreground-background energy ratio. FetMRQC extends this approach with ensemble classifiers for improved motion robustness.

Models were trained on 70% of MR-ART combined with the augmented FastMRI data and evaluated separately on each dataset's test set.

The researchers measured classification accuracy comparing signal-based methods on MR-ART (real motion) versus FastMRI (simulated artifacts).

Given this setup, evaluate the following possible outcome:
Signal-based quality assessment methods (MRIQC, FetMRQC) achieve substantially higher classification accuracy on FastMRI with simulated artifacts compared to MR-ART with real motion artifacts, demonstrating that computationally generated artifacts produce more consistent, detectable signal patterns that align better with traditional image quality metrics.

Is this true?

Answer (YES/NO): NO